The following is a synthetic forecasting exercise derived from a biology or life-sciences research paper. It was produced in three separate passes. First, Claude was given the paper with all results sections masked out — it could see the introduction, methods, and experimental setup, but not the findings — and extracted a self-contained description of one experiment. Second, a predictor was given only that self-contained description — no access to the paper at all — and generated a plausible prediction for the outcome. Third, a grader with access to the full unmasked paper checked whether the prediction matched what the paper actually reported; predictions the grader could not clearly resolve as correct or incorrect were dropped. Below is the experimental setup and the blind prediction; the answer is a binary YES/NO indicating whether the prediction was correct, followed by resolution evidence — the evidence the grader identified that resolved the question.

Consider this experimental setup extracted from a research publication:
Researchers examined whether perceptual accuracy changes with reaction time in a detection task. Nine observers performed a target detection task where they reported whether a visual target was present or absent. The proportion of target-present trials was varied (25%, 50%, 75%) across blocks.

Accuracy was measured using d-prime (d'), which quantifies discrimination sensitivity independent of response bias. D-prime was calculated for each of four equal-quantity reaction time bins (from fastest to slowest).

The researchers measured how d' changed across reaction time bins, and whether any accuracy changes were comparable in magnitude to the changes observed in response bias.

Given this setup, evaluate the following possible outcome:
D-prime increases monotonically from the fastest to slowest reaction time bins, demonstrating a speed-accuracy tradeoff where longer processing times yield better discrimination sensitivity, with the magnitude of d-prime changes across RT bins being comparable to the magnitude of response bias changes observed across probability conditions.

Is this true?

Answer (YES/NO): NO